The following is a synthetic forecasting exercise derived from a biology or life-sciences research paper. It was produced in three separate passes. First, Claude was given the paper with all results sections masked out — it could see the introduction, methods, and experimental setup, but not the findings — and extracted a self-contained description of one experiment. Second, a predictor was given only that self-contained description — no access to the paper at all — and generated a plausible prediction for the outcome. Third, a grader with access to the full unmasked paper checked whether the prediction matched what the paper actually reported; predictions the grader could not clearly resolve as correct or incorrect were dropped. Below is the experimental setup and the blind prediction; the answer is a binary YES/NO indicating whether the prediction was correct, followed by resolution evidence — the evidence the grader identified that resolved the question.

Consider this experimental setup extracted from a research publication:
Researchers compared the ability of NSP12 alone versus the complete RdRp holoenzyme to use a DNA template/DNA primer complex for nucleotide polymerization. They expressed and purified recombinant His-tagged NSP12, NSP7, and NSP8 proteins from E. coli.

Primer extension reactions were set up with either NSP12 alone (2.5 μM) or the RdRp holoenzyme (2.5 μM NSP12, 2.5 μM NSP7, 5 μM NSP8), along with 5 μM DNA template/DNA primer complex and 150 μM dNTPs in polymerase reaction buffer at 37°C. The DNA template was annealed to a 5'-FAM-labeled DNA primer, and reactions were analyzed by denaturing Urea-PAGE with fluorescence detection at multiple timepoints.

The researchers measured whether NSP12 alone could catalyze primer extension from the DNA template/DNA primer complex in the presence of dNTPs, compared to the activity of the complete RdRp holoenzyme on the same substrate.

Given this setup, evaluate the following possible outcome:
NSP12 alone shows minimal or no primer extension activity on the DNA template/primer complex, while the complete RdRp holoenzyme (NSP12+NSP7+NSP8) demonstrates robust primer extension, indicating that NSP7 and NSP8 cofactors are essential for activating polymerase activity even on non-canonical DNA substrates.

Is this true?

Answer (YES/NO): NO